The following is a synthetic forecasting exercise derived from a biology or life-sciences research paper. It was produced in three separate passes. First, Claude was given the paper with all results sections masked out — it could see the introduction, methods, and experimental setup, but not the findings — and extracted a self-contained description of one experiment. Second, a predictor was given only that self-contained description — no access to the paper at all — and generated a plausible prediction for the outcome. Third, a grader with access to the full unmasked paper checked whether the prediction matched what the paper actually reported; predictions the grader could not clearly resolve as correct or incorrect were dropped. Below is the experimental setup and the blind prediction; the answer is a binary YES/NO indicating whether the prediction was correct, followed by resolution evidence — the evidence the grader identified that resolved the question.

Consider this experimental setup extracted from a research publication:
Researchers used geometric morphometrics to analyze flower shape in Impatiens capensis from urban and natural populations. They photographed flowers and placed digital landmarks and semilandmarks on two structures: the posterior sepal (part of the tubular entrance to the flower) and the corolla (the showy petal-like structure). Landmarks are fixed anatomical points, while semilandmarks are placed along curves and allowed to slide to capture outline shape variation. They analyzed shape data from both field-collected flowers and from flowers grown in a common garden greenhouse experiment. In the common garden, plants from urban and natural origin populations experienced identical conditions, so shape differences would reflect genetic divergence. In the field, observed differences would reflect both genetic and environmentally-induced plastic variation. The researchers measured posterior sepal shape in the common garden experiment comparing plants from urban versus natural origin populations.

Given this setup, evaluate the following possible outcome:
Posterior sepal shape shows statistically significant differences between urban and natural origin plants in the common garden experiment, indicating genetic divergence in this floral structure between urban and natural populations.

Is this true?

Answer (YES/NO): NO